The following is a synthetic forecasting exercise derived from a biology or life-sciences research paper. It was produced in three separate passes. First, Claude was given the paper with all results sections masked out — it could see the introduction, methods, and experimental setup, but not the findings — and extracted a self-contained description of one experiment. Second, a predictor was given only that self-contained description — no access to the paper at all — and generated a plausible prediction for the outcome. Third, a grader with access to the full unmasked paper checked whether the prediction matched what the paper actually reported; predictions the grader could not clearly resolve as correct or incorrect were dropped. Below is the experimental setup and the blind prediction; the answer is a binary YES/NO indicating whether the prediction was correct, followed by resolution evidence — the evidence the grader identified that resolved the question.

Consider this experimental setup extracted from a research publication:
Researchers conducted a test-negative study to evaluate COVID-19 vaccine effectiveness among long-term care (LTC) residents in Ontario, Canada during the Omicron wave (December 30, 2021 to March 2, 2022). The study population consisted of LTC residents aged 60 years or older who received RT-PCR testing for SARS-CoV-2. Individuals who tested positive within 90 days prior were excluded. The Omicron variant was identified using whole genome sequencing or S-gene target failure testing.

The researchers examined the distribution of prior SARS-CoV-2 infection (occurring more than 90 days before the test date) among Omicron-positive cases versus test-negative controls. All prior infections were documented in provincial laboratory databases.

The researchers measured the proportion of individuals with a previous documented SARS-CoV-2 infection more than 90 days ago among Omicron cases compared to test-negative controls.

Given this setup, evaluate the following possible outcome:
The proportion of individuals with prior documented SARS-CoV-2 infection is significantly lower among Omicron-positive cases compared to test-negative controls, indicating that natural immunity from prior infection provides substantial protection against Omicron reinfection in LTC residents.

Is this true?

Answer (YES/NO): YES